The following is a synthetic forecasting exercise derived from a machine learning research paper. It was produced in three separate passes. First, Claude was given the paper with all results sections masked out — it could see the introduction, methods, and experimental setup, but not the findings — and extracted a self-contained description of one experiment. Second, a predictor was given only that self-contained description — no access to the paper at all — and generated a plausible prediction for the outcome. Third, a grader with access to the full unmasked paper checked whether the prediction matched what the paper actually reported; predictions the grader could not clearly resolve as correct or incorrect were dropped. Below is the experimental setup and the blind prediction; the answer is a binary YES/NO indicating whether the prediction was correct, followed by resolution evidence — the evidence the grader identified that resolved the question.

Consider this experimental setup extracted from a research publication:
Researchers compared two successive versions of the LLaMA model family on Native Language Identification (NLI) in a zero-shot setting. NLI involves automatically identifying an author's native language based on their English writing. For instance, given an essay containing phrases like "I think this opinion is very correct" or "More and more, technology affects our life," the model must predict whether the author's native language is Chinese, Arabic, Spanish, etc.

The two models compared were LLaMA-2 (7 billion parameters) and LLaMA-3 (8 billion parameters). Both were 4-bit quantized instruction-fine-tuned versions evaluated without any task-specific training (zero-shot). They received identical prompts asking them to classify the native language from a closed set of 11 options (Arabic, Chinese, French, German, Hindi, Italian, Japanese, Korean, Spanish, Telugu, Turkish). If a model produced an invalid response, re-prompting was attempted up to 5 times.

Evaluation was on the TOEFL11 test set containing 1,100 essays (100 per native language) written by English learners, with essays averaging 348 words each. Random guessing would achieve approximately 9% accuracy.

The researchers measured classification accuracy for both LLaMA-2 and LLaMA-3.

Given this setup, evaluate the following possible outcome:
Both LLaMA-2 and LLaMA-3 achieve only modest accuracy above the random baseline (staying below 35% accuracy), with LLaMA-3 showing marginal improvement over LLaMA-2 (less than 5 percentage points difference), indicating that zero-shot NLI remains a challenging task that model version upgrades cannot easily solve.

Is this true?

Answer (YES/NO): NO